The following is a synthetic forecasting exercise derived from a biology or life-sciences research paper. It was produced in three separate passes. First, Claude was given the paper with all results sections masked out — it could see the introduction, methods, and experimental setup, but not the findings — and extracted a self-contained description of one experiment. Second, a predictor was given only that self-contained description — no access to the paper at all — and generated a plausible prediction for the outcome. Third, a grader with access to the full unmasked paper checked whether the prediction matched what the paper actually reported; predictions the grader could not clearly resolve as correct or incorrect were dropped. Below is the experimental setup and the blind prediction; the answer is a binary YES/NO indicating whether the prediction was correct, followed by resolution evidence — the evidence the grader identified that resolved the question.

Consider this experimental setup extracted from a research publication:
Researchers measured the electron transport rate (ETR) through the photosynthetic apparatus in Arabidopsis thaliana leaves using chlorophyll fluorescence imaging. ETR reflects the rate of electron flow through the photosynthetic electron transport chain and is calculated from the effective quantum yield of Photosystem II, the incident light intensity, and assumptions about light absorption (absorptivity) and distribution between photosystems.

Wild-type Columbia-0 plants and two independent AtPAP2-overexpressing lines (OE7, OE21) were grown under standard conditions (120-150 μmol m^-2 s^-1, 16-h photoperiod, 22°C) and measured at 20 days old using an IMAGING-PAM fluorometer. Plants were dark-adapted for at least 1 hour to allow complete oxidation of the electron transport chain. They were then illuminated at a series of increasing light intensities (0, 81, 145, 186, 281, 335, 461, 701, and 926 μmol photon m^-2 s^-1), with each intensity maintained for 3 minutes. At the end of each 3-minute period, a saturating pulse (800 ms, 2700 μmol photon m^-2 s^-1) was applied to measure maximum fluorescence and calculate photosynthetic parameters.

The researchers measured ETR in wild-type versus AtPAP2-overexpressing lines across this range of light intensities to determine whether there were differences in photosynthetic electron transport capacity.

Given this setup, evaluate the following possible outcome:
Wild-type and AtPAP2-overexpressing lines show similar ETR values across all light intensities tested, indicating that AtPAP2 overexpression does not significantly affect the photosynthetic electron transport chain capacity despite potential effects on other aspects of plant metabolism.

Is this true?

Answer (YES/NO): NO